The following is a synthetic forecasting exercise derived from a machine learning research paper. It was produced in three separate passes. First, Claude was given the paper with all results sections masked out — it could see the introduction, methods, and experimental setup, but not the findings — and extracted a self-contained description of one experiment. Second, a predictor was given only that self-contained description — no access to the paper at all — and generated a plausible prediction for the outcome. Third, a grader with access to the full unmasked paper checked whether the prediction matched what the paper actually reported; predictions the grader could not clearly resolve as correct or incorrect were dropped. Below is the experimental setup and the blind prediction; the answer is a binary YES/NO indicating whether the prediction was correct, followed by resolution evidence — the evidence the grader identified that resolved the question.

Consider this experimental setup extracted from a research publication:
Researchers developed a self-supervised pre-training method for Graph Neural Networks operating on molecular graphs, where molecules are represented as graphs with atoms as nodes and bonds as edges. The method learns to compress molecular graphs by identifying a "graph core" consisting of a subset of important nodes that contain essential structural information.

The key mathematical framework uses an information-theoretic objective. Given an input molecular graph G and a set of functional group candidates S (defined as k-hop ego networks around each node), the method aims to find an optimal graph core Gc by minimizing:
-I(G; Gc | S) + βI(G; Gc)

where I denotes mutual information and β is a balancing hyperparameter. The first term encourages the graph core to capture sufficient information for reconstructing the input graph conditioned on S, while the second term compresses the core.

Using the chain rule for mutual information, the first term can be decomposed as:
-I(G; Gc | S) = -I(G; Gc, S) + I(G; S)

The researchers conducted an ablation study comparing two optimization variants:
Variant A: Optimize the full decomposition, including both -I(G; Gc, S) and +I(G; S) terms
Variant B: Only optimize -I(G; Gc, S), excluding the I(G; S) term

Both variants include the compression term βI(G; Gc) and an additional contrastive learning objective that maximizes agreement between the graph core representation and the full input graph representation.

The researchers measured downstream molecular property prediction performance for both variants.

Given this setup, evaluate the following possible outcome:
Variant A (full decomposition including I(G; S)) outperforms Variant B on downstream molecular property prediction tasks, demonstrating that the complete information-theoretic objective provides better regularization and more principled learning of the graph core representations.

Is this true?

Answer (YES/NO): NO